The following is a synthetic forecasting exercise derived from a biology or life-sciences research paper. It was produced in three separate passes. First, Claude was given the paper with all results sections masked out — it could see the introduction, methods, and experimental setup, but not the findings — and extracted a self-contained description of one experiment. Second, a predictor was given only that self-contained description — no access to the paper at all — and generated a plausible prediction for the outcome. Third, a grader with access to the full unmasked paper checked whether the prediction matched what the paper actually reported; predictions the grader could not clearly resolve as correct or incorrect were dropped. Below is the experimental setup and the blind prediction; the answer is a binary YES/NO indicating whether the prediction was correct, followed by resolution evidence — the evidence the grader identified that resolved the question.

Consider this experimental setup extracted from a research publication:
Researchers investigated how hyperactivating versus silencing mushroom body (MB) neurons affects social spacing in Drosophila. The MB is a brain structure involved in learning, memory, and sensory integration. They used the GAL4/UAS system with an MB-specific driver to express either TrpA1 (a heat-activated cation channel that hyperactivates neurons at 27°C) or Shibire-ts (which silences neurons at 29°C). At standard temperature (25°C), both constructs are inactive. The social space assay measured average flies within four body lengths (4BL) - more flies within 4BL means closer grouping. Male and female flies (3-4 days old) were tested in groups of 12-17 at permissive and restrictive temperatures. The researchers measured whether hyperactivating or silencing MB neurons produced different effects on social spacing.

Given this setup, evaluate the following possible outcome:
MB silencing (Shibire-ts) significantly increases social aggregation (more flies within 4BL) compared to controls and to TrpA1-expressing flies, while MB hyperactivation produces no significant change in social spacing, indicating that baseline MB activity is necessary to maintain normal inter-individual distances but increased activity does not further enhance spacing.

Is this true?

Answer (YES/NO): NO